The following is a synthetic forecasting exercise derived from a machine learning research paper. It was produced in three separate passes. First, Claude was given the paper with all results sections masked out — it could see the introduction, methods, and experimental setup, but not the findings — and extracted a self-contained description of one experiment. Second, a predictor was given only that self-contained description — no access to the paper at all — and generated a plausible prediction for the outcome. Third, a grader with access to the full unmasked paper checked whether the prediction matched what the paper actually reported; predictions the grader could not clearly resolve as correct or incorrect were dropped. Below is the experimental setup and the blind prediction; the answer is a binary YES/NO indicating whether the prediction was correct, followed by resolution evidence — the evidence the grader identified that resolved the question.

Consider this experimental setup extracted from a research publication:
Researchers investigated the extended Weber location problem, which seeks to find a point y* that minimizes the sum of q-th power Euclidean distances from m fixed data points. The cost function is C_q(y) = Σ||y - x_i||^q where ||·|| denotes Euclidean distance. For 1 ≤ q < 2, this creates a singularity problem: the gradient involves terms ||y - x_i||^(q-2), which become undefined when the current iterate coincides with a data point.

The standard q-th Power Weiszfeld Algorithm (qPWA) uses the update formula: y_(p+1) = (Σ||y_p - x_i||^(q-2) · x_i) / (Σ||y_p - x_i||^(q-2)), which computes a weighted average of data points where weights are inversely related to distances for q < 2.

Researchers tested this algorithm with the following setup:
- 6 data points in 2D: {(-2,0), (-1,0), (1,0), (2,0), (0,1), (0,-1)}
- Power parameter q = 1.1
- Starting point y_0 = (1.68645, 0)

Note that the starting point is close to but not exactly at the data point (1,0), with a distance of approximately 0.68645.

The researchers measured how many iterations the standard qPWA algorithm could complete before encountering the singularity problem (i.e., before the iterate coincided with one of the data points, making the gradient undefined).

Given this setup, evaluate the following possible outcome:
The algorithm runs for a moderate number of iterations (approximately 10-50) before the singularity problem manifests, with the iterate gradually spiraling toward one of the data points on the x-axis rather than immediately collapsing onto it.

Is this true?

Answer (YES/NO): NO